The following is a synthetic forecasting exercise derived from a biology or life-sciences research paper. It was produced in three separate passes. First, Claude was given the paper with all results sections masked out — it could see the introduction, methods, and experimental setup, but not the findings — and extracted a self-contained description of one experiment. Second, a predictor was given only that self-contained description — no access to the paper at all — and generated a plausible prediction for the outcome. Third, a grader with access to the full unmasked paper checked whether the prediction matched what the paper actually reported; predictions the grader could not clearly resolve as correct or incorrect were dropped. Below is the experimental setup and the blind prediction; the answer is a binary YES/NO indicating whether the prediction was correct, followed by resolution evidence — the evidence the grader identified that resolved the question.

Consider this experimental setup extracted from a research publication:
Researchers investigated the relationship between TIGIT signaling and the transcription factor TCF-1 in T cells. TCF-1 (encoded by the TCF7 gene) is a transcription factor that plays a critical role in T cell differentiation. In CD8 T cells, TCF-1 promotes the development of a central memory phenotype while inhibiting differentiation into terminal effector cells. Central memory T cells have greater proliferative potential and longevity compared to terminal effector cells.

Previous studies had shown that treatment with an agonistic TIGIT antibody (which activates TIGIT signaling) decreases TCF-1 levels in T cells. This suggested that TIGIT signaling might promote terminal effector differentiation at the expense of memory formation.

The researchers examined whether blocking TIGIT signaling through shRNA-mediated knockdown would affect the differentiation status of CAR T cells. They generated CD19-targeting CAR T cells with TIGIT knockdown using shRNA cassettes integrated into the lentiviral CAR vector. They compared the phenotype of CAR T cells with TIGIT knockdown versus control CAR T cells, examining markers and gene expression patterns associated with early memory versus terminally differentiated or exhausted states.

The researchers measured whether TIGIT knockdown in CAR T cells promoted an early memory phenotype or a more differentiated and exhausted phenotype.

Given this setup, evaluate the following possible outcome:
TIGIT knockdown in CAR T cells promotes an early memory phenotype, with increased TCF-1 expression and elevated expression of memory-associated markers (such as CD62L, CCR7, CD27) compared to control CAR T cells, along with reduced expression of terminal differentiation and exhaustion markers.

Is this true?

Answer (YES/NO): NO